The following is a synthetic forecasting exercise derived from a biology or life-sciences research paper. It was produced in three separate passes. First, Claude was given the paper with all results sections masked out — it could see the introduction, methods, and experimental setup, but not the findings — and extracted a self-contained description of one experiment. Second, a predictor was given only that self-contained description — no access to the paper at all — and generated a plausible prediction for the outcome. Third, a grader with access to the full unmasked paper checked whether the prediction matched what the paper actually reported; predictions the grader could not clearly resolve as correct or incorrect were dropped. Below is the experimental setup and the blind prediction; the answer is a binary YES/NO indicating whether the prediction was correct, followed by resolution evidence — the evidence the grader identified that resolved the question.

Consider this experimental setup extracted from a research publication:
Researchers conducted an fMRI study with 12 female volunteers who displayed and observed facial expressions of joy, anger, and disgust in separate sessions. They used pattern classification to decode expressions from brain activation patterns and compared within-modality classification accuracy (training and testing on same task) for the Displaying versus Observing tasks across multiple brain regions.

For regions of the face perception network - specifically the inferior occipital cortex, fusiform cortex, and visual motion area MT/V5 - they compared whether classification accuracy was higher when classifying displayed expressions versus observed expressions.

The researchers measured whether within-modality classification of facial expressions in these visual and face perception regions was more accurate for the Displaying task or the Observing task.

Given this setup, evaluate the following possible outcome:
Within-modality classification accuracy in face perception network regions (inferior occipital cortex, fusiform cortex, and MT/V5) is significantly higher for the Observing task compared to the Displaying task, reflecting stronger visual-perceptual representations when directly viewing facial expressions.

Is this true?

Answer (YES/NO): NO